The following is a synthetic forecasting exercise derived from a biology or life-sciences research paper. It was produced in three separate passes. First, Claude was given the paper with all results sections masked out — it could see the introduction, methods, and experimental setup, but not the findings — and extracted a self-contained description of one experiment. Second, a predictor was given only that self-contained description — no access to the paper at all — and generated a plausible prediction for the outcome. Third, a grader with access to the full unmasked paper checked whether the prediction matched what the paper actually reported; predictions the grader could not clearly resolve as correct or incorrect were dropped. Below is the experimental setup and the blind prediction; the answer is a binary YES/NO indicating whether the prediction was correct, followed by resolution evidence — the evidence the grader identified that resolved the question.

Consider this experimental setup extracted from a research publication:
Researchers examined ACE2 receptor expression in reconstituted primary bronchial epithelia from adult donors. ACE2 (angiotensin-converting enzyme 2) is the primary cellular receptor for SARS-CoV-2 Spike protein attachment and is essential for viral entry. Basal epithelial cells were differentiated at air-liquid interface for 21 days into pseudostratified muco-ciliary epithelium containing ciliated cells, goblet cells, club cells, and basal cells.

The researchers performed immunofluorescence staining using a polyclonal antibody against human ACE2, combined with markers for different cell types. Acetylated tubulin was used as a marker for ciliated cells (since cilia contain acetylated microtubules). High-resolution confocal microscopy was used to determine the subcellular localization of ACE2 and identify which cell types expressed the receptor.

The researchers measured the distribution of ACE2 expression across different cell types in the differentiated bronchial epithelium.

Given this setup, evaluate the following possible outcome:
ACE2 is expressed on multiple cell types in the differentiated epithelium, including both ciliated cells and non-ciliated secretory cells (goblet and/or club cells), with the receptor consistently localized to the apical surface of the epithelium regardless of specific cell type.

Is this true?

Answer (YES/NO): NO